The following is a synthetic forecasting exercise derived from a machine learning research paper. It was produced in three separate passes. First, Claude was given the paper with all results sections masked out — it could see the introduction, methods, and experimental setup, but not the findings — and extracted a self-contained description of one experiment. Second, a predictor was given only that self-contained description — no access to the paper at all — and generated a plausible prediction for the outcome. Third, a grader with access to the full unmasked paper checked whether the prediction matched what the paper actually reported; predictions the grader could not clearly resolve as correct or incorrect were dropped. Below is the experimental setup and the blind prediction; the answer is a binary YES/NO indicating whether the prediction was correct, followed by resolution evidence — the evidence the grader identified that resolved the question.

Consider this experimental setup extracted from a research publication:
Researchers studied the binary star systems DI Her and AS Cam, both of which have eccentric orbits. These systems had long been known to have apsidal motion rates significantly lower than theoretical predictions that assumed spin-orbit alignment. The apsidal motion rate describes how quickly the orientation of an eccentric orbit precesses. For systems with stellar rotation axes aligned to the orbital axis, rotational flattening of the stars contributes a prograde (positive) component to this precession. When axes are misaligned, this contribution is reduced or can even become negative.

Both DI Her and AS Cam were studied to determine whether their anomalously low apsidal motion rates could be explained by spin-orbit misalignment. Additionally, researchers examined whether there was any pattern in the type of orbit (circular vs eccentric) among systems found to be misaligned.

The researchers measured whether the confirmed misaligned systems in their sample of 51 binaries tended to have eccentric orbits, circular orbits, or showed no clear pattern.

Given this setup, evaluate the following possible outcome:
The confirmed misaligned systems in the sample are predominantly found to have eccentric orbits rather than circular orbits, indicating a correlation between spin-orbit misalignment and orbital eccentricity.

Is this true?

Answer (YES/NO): NO